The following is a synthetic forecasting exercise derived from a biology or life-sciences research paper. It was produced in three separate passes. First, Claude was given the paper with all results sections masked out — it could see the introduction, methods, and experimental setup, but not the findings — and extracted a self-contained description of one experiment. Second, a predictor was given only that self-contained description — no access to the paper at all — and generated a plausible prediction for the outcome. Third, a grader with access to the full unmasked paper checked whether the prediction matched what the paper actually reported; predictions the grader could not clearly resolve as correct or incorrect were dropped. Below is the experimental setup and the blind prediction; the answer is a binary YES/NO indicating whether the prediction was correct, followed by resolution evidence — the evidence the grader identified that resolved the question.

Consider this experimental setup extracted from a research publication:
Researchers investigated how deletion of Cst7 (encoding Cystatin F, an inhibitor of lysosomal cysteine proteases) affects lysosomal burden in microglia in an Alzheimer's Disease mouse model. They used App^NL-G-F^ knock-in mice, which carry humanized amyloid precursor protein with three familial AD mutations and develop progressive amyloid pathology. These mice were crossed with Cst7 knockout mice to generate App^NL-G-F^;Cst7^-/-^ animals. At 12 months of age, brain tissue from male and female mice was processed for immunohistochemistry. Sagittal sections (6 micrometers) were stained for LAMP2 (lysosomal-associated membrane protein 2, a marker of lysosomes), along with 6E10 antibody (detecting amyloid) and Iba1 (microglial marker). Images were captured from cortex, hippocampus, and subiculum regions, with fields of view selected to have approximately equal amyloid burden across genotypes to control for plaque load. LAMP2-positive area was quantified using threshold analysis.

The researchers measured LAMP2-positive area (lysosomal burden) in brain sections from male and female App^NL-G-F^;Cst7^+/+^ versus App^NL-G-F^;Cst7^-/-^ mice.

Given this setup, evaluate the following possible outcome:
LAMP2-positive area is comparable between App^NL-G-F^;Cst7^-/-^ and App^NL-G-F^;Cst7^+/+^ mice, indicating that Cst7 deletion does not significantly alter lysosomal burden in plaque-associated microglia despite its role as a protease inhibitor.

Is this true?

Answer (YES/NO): NO